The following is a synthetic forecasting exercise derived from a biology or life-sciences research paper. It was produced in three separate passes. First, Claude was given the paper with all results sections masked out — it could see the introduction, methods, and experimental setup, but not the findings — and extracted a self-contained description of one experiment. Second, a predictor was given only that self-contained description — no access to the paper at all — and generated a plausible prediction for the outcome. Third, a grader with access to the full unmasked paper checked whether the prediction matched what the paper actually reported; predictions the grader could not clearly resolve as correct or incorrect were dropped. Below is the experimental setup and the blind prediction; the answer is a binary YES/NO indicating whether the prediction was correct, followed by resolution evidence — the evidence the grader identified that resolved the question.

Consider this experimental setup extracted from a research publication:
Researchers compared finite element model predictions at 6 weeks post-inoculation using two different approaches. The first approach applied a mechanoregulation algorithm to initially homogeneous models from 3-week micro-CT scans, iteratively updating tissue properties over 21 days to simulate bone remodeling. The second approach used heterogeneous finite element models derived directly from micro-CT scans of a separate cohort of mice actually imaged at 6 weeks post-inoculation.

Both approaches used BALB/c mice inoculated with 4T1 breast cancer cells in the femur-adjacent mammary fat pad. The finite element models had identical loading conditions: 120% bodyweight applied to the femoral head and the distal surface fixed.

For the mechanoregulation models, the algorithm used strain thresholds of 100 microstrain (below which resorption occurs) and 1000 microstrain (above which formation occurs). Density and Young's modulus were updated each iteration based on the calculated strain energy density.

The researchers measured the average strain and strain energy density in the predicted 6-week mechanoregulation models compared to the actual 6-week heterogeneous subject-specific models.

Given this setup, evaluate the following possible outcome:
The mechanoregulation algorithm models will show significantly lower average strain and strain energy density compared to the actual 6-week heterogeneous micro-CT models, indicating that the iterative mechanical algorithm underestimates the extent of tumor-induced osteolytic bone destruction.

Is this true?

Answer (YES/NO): NO